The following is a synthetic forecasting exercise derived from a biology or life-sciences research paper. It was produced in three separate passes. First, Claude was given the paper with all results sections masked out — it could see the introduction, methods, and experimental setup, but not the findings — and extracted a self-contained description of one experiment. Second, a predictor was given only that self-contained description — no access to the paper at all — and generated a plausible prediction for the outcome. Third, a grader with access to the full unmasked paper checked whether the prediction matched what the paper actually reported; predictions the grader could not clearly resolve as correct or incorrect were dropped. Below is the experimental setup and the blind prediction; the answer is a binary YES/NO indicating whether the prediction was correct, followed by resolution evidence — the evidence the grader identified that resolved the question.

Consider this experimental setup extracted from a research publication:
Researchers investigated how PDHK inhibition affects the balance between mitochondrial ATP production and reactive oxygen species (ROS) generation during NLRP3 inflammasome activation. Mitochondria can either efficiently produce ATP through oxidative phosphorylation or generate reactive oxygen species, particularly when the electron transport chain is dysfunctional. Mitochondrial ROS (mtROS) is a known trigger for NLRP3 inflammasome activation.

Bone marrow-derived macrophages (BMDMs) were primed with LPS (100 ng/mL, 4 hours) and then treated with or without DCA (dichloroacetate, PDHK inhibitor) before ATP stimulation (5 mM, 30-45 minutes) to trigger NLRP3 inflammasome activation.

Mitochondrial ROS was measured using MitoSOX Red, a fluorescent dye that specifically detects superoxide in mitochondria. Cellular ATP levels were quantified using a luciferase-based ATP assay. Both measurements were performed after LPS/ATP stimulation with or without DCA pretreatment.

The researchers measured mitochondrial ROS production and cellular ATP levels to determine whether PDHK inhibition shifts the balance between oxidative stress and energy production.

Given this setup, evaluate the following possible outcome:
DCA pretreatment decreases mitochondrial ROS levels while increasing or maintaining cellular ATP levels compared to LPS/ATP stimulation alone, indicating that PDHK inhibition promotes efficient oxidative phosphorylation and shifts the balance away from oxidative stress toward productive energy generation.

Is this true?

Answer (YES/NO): YES